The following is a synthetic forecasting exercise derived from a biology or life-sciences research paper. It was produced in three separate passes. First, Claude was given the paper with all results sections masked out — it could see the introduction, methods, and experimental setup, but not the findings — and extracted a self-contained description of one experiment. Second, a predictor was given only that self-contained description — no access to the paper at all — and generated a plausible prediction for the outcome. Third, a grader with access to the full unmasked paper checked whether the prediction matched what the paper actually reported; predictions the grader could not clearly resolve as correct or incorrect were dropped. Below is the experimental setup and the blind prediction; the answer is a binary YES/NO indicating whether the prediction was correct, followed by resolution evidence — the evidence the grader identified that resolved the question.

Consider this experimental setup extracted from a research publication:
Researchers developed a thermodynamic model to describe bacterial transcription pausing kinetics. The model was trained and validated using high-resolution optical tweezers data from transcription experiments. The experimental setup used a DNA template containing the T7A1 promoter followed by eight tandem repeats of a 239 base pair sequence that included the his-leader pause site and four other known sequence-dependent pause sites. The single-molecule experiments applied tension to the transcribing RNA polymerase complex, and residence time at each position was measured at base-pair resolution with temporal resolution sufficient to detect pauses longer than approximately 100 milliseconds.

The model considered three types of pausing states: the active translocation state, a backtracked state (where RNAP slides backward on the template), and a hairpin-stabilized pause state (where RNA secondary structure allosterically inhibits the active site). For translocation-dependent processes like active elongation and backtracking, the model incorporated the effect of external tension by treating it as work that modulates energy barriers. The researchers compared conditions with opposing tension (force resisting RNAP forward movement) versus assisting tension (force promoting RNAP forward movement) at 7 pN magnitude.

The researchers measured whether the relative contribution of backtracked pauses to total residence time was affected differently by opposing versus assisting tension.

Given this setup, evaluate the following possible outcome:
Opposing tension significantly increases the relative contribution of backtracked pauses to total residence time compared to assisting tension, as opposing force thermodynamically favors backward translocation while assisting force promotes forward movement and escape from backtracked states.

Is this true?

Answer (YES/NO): NO